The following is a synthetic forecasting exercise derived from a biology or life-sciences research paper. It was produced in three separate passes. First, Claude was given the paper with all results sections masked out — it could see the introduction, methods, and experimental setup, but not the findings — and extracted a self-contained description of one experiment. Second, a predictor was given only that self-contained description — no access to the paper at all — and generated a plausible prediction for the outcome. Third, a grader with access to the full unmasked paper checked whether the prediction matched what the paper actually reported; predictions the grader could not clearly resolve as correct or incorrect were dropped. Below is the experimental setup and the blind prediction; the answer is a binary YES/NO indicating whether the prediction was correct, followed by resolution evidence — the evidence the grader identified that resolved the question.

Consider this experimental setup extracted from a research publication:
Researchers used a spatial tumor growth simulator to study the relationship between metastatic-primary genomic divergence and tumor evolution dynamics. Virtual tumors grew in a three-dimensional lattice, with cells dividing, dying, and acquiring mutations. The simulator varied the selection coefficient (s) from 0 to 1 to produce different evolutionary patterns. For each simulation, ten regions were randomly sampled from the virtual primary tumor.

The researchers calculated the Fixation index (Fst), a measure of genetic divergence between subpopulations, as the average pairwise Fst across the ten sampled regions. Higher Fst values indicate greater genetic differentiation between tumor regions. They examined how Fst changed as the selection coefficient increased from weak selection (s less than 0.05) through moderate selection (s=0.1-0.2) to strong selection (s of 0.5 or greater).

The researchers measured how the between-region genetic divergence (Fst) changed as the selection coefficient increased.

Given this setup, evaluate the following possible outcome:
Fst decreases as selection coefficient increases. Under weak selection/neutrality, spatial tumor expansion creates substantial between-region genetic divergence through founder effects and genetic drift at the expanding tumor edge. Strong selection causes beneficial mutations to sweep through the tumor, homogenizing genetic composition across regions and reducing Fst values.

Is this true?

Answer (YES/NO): NO